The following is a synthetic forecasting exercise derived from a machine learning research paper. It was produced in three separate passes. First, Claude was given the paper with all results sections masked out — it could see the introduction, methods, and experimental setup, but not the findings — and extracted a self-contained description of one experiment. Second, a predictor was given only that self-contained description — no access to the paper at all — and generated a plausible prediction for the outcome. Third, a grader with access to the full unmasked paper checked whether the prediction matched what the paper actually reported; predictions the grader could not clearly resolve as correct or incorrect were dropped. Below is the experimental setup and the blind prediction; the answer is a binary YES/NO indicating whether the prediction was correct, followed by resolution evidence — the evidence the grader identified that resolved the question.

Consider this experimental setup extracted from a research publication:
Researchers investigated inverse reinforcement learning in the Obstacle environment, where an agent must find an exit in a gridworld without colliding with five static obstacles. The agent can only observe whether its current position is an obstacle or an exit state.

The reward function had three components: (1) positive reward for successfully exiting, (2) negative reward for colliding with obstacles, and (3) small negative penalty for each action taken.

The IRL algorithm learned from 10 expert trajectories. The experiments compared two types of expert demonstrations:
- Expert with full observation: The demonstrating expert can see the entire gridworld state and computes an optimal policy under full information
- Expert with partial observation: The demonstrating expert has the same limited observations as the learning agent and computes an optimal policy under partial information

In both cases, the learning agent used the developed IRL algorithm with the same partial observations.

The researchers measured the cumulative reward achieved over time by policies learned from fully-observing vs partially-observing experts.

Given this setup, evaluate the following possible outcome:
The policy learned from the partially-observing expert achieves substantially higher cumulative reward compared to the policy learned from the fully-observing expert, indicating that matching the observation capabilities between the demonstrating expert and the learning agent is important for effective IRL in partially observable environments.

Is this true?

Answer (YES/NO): YES